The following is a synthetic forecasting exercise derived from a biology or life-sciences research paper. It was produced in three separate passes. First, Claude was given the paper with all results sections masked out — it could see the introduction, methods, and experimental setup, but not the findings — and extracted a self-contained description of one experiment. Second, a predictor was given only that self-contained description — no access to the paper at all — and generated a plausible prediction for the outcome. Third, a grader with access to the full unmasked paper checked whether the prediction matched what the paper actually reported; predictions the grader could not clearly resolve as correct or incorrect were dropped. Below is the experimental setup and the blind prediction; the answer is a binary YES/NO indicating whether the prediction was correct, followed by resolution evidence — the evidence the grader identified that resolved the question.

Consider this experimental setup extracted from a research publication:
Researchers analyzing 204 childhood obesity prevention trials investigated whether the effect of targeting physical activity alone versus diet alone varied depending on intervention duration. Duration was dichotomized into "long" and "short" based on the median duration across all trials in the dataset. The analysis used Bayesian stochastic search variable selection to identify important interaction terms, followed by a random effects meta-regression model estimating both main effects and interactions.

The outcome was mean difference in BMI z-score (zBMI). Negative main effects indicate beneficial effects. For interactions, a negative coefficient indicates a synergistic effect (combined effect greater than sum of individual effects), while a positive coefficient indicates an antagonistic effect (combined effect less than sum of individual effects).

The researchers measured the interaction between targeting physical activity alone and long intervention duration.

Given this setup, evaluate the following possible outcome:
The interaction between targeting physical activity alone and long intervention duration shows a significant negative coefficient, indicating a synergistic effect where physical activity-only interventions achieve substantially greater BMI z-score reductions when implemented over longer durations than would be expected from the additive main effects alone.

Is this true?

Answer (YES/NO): NO